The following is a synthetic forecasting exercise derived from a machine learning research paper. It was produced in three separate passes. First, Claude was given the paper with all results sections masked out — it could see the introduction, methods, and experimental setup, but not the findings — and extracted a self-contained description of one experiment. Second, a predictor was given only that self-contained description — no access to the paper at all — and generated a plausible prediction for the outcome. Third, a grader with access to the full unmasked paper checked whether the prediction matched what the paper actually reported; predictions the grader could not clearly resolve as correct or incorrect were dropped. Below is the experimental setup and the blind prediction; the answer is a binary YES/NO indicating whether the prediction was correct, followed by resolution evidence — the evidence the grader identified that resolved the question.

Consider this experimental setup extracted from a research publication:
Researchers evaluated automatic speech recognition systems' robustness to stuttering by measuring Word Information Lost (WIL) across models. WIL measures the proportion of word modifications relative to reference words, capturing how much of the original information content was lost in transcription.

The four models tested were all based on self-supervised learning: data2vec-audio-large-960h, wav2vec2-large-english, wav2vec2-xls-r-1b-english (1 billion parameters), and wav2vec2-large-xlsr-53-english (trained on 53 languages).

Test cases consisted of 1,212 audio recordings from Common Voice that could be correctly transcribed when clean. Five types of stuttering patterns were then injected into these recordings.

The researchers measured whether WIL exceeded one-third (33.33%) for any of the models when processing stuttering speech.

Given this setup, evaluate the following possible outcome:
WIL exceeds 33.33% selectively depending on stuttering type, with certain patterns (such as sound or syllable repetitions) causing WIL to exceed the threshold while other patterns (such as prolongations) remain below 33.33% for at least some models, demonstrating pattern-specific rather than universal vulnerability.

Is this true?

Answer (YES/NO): NO